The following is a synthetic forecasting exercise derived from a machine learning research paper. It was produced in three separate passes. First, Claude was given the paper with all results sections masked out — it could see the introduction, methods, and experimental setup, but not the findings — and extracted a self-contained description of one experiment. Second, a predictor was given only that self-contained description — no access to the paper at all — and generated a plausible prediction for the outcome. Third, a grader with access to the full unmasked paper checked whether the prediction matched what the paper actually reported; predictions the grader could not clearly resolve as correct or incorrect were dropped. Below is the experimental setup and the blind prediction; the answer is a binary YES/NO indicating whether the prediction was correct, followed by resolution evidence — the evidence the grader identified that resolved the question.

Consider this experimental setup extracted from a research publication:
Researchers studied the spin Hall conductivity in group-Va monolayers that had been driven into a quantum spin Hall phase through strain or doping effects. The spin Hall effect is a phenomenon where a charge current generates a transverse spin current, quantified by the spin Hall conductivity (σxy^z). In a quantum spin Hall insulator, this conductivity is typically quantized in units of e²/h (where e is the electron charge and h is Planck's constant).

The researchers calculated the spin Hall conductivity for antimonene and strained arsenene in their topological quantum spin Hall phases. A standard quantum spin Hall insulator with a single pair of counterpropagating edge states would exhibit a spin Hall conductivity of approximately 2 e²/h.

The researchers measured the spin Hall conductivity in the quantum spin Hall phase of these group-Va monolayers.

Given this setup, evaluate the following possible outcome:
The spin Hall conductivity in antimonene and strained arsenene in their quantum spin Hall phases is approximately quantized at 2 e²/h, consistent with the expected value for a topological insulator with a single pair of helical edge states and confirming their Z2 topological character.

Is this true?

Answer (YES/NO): NO